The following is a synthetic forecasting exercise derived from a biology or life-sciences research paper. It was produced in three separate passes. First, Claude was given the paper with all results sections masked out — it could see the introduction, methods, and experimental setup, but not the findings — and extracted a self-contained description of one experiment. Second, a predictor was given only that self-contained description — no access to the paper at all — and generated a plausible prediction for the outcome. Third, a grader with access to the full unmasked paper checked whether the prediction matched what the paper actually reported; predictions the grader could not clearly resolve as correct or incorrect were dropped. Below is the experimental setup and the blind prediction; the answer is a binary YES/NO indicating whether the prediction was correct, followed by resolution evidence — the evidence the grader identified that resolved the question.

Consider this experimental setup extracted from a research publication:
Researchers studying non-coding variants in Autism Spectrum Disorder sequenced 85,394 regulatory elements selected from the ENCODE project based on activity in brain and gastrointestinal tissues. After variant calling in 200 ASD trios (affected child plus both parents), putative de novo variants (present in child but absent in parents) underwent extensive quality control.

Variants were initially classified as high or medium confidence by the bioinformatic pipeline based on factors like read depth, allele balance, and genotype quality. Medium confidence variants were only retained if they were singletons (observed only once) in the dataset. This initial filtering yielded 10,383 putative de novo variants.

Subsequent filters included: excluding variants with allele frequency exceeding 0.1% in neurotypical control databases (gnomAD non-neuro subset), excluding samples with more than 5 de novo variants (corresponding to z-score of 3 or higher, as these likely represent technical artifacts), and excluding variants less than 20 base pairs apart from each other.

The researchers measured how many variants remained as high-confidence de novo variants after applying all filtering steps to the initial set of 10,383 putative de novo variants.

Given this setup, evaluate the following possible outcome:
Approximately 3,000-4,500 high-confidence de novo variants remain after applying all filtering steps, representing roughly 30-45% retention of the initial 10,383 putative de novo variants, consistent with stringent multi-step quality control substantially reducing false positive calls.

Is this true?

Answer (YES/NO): NO